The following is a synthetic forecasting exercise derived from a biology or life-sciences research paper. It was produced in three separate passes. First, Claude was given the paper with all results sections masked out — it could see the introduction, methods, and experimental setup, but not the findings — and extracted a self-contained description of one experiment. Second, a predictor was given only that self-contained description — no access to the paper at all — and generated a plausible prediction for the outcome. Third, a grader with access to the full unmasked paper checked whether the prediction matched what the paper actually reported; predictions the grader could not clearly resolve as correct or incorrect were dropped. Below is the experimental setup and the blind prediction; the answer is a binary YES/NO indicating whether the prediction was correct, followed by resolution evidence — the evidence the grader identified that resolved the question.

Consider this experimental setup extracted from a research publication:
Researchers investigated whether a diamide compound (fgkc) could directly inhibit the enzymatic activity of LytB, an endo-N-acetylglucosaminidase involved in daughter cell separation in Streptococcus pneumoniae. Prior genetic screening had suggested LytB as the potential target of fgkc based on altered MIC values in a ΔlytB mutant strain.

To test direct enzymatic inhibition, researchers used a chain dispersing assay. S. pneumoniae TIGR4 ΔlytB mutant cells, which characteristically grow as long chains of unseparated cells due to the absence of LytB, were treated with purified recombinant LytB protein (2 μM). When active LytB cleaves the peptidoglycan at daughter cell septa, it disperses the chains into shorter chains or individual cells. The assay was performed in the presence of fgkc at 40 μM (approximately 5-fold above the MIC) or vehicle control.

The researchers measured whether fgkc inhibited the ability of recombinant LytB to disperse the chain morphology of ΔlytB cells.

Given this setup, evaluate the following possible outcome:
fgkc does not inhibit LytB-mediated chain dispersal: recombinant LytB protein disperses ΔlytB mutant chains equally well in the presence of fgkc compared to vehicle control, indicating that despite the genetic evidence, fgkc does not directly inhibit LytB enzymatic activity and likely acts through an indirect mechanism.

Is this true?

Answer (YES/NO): YES